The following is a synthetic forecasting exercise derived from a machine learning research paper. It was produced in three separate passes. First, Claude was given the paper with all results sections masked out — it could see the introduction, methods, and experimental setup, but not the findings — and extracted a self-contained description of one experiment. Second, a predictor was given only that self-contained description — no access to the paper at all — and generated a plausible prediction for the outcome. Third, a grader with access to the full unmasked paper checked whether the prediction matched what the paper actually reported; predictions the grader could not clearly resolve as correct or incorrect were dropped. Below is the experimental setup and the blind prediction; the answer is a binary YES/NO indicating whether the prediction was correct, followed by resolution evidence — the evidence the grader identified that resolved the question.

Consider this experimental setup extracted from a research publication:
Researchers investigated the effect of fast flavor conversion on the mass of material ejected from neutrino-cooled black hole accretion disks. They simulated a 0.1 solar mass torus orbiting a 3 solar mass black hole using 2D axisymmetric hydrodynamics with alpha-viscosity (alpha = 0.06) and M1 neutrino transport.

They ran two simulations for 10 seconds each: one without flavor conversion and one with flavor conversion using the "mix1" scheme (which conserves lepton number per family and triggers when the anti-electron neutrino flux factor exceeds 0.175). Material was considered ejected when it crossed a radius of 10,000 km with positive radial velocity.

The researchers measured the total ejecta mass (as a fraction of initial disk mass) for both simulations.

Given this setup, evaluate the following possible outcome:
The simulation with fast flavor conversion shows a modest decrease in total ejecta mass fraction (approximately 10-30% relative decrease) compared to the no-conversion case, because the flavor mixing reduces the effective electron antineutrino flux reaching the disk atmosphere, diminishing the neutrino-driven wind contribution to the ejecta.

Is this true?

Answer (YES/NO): NO